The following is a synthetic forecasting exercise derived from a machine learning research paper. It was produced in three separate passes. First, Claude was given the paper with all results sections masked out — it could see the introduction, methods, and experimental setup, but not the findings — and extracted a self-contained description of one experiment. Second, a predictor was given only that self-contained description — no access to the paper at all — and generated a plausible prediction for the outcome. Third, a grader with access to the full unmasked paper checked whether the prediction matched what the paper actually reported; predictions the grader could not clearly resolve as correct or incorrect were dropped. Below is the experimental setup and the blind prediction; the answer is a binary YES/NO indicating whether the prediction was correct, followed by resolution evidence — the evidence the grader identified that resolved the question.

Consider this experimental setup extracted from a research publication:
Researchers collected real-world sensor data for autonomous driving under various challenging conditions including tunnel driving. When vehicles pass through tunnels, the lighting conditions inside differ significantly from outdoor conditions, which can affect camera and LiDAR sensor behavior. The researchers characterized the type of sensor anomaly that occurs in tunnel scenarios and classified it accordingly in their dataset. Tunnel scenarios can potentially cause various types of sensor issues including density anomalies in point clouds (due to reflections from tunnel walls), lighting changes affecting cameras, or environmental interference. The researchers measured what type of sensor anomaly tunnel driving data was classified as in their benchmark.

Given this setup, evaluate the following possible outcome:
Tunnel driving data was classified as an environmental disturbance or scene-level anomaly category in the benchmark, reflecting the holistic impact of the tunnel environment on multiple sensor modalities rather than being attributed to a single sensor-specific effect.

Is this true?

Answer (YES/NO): NO